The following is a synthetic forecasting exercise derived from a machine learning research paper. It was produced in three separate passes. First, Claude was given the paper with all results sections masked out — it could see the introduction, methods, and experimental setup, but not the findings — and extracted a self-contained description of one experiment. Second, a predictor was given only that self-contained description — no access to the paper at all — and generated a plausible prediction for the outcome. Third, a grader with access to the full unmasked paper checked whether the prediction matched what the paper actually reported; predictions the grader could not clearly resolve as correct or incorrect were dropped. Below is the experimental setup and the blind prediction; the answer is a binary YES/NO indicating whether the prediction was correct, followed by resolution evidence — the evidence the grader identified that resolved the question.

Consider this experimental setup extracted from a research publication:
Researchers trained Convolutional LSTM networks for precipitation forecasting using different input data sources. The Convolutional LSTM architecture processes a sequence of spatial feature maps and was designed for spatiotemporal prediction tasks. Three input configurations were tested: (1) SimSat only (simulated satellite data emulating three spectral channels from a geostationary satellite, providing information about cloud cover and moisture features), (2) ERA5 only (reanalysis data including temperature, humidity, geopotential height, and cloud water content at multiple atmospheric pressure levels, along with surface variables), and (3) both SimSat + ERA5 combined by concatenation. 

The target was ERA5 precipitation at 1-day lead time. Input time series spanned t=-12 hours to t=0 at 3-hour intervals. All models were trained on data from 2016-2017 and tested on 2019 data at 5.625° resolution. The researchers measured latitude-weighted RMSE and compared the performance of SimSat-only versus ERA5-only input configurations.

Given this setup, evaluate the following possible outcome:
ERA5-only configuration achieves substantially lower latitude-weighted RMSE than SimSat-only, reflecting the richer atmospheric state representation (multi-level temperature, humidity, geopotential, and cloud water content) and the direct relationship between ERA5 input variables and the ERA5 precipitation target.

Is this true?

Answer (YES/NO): NO